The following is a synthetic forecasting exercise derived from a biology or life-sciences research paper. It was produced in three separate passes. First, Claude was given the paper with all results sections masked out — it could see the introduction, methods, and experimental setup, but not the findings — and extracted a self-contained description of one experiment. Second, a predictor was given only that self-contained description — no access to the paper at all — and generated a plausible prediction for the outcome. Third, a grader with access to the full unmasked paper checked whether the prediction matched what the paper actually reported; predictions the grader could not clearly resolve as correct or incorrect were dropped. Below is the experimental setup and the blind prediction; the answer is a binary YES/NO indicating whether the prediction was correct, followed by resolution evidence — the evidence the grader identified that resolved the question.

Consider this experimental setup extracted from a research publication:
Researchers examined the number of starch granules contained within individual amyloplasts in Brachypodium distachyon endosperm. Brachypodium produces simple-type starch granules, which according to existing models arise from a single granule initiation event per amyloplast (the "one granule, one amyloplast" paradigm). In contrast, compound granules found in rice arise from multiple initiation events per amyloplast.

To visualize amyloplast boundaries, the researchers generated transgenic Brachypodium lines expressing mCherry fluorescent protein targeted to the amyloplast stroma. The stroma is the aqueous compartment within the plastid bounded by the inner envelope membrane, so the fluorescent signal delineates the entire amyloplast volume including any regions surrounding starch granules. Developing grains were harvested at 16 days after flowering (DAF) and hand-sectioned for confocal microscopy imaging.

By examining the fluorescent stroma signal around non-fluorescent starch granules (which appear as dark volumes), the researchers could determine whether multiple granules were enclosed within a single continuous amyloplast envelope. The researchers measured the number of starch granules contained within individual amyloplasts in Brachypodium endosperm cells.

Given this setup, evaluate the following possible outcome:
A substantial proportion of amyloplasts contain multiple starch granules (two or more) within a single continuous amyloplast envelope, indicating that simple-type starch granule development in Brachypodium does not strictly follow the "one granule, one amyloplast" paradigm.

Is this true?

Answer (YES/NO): YES